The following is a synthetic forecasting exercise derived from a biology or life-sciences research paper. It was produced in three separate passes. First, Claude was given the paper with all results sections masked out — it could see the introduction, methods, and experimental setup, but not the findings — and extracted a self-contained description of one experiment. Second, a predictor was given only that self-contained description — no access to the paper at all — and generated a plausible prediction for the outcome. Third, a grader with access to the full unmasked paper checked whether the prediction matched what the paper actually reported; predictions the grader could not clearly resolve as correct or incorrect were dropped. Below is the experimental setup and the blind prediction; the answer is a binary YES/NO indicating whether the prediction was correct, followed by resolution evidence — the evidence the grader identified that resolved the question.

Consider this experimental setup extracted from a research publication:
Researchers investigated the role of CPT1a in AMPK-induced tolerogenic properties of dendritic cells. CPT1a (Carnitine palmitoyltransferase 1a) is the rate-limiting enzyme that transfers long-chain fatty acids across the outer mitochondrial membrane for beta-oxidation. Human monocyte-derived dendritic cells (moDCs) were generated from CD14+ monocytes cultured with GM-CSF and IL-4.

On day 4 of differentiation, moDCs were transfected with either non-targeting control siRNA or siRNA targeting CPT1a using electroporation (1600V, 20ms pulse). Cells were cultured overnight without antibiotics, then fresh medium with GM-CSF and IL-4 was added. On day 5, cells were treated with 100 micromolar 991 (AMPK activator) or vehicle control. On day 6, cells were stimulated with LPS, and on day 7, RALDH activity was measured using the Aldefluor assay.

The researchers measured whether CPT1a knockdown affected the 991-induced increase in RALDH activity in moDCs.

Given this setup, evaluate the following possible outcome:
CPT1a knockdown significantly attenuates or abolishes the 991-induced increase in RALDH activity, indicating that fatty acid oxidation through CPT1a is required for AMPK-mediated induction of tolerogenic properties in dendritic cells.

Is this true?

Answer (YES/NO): YES